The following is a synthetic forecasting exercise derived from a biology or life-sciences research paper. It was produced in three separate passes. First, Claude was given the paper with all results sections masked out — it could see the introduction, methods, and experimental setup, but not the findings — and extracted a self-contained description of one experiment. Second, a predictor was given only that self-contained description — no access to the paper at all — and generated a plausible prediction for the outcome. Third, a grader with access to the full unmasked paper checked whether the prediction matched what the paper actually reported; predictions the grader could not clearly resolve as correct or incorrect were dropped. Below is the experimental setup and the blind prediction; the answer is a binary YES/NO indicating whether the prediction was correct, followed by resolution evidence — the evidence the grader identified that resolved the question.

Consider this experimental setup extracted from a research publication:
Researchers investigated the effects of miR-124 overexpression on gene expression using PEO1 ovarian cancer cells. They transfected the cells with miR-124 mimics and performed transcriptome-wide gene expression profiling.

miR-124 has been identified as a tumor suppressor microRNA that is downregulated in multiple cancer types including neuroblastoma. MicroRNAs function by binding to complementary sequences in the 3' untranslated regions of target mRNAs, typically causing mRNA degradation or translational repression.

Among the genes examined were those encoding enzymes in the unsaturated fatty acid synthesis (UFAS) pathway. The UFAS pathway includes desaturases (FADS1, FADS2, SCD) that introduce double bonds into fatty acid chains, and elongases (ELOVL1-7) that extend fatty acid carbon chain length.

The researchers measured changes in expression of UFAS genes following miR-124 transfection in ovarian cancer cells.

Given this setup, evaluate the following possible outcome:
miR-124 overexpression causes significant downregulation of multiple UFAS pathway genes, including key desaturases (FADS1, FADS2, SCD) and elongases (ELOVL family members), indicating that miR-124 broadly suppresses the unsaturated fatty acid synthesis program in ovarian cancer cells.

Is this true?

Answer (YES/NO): NO